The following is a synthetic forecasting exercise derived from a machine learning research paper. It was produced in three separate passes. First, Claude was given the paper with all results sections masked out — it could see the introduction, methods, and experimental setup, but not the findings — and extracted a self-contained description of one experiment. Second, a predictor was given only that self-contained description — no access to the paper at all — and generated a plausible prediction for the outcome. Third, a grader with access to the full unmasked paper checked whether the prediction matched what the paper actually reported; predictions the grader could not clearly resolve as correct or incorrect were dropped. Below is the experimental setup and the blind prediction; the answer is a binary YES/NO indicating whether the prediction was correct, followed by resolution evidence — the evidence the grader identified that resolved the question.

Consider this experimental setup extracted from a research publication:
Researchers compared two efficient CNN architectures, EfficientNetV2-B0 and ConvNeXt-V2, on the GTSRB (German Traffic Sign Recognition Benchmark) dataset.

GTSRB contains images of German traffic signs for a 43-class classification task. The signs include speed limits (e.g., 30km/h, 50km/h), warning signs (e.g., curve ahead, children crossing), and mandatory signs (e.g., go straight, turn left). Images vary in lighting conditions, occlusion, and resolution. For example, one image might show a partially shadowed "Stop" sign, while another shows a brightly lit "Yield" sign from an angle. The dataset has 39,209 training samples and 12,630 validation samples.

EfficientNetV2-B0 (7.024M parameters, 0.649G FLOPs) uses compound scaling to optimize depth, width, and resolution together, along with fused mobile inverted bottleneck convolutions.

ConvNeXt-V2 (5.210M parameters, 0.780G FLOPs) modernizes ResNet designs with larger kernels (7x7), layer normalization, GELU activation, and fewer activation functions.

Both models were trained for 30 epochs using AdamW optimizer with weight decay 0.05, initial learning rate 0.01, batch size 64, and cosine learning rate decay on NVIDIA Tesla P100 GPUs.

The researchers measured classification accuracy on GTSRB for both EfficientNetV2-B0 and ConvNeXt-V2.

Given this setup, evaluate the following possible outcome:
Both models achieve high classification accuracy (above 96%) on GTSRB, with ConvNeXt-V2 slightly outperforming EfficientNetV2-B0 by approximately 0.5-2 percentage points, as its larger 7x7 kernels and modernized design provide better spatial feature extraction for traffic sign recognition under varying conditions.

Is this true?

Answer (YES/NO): NO